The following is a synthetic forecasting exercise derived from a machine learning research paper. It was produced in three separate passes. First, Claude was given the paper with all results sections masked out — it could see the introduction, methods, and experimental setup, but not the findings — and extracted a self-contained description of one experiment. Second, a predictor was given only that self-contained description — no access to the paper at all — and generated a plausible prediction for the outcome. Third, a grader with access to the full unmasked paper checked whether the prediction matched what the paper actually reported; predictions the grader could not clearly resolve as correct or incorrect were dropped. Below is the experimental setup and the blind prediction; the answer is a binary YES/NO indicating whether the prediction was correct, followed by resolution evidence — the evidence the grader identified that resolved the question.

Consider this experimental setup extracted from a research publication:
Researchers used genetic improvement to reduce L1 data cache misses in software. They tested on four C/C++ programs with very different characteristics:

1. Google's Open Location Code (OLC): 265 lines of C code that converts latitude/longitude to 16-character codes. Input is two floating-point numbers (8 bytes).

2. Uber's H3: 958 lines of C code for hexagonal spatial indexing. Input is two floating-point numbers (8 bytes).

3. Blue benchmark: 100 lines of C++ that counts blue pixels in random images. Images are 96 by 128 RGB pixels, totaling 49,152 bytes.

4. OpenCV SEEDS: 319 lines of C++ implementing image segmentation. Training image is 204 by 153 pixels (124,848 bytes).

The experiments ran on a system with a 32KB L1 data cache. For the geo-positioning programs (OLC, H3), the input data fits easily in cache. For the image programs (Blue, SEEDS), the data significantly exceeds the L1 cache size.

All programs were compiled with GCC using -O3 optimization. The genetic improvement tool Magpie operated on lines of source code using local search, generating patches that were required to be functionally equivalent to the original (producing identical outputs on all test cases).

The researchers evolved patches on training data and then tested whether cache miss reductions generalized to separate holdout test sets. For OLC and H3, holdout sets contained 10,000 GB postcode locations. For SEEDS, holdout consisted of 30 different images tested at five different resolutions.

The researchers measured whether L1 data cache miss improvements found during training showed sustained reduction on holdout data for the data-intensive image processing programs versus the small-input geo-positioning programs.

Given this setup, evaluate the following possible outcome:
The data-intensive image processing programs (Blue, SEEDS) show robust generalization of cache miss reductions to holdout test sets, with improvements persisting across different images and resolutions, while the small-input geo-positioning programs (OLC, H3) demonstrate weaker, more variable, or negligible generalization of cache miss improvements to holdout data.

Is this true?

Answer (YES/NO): NO